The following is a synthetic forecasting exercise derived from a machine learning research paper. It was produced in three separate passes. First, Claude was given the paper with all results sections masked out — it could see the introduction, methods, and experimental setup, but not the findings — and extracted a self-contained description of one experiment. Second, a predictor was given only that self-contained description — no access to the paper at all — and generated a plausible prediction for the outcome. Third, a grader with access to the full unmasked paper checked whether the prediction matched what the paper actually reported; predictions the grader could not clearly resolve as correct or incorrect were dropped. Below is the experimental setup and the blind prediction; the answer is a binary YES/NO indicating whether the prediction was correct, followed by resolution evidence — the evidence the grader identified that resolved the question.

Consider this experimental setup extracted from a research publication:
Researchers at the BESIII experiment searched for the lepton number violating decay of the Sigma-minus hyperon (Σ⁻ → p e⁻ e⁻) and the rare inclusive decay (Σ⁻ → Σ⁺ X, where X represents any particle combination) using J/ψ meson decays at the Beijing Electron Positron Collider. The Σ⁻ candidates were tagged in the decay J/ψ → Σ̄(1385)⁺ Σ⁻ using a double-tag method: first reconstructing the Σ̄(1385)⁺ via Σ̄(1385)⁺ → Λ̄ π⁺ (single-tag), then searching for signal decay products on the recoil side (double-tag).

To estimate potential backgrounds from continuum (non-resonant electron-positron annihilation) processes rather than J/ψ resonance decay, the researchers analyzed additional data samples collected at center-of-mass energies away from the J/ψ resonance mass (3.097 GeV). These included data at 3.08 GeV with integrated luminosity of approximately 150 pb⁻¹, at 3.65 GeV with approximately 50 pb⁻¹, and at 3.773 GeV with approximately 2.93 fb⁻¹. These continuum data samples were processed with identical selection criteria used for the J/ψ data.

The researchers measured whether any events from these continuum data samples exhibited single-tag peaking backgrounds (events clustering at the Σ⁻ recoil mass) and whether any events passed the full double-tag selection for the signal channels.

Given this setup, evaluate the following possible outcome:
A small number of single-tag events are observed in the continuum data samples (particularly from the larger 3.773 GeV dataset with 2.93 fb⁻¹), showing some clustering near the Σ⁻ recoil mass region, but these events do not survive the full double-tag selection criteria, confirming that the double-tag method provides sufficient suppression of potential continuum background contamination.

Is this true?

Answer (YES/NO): NO